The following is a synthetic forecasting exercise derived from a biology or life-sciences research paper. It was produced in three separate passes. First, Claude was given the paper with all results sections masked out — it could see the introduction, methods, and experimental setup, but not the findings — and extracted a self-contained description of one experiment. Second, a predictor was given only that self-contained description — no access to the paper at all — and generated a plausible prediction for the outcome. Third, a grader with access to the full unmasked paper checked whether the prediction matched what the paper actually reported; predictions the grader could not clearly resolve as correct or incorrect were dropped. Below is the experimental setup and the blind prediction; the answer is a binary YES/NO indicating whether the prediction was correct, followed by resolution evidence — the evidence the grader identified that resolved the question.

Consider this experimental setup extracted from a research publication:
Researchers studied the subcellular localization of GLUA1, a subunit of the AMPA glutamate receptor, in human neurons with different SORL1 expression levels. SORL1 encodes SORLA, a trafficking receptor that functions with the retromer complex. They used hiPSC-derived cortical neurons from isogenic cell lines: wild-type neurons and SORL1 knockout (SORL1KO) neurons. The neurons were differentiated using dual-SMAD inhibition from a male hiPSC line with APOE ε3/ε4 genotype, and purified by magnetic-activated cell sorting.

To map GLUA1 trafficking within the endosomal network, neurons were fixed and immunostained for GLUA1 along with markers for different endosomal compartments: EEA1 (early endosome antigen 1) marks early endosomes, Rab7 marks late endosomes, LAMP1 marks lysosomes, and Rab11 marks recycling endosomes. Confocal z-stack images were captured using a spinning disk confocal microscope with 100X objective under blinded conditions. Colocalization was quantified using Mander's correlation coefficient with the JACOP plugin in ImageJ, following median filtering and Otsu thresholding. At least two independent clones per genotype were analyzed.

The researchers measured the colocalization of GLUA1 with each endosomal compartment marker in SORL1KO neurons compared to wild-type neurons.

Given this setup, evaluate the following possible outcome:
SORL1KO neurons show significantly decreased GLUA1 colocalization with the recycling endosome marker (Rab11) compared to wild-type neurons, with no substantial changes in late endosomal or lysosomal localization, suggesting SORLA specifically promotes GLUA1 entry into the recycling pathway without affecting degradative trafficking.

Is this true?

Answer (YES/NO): NO